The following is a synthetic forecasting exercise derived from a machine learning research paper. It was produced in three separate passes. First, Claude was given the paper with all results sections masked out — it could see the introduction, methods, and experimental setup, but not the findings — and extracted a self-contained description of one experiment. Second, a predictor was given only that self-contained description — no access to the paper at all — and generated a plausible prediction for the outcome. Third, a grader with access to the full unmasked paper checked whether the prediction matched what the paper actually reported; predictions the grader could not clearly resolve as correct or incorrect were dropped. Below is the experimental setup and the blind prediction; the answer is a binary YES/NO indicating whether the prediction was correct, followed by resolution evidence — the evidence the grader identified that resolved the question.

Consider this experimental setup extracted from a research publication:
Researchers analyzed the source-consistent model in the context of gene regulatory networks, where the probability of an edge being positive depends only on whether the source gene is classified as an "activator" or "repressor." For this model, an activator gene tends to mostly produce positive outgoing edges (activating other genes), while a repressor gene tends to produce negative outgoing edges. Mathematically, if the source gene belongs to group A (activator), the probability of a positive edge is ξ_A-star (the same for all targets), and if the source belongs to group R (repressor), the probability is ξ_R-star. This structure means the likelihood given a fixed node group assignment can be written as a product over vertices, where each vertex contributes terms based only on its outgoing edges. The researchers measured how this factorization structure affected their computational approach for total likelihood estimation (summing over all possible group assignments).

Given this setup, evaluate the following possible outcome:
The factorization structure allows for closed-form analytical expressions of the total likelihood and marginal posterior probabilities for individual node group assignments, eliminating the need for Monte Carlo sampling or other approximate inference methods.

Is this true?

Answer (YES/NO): YES